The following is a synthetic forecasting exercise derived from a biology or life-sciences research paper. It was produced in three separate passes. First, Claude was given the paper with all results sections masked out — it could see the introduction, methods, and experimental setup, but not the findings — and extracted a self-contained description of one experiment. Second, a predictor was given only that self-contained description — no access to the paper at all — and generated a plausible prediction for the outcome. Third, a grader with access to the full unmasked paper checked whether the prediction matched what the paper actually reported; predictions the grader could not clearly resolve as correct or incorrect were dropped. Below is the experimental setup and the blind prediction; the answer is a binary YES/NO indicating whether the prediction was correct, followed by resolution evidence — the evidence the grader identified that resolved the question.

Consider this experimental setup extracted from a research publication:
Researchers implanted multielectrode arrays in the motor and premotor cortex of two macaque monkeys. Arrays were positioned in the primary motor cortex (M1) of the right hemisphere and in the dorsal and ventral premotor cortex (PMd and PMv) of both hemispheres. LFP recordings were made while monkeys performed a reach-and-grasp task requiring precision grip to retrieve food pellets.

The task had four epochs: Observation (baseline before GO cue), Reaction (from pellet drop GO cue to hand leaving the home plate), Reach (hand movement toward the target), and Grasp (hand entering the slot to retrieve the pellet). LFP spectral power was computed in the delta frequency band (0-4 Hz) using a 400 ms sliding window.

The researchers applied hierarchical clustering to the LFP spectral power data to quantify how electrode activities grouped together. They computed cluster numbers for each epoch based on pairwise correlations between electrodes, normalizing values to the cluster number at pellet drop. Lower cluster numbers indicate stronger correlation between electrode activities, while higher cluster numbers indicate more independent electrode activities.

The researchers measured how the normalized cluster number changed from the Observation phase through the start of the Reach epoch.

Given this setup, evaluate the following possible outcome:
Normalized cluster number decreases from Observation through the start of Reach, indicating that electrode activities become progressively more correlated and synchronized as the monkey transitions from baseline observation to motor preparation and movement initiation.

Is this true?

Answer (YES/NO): YES